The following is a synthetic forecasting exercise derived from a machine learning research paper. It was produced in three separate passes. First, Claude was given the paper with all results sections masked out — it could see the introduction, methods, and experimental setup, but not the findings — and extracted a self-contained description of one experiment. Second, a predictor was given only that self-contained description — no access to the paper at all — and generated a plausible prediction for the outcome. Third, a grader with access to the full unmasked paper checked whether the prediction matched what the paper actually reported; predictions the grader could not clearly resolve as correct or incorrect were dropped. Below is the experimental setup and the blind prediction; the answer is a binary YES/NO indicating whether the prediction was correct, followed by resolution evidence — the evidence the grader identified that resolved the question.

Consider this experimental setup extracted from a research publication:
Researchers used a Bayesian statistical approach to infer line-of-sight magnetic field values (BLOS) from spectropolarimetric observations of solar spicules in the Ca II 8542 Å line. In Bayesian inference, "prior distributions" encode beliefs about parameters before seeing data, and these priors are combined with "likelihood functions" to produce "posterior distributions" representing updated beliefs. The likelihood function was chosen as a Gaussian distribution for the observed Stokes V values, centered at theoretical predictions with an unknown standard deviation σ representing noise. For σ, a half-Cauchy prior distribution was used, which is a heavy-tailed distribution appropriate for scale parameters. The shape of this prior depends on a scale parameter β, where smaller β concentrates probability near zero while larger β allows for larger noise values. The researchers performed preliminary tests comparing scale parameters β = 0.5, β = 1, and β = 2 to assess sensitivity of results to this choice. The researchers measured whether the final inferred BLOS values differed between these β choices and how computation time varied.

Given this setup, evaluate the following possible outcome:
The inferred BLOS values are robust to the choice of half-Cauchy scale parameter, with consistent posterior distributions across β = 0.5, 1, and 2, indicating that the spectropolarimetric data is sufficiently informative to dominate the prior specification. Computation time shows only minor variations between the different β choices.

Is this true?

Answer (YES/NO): NO